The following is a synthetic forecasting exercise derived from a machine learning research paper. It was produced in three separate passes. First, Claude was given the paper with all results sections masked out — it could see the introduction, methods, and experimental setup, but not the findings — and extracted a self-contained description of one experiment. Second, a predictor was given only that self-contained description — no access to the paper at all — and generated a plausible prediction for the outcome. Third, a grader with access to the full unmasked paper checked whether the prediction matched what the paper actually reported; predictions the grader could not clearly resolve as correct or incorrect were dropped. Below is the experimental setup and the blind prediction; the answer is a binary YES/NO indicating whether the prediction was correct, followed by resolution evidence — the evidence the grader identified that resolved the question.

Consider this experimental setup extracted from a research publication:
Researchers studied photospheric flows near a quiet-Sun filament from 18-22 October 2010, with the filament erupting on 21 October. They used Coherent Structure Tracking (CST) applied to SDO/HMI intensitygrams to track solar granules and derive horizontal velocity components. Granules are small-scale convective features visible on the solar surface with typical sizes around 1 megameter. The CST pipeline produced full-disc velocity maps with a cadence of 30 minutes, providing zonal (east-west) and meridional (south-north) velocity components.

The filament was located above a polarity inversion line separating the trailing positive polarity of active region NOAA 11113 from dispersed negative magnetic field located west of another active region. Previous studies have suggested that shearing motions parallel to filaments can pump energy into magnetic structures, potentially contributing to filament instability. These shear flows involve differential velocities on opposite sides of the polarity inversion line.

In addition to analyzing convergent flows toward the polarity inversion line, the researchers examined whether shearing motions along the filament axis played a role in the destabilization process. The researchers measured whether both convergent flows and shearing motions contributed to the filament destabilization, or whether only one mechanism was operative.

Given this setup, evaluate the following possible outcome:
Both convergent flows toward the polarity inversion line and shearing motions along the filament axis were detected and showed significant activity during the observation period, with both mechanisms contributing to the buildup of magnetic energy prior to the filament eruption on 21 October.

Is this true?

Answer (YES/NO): YES